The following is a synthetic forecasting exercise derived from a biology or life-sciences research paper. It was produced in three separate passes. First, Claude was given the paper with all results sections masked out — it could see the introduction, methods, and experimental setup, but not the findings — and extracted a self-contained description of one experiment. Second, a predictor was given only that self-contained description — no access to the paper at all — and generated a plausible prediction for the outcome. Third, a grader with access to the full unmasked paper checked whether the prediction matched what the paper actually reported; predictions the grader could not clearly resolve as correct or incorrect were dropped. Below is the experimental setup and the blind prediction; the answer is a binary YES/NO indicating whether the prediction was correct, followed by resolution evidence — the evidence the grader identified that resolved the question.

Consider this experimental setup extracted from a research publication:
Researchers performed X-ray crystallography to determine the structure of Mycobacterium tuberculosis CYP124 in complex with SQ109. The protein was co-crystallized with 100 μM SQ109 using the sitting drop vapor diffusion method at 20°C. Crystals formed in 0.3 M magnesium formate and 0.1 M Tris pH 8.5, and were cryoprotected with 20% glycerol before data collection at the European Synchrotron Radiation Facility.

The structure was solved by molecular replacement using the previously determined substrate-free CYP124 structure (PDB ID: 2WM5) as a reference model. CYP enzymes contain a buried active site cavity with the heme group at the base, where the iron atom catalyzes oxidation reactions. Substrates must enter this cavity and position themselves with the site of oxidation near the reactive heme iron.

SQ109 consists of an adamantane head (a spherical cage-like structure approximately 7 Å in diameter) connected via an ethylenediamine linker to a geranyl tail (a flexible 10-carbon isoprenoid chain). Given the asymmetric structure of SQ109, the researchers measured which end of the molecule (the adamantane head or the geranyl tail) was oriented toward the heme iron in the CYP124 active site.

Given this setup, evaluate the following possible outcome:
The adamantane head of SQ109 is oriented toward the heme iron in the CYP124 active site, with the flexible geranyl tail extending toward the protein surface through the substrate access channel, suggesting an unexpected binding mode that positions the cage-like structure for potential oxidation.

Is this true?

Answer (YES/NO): NO